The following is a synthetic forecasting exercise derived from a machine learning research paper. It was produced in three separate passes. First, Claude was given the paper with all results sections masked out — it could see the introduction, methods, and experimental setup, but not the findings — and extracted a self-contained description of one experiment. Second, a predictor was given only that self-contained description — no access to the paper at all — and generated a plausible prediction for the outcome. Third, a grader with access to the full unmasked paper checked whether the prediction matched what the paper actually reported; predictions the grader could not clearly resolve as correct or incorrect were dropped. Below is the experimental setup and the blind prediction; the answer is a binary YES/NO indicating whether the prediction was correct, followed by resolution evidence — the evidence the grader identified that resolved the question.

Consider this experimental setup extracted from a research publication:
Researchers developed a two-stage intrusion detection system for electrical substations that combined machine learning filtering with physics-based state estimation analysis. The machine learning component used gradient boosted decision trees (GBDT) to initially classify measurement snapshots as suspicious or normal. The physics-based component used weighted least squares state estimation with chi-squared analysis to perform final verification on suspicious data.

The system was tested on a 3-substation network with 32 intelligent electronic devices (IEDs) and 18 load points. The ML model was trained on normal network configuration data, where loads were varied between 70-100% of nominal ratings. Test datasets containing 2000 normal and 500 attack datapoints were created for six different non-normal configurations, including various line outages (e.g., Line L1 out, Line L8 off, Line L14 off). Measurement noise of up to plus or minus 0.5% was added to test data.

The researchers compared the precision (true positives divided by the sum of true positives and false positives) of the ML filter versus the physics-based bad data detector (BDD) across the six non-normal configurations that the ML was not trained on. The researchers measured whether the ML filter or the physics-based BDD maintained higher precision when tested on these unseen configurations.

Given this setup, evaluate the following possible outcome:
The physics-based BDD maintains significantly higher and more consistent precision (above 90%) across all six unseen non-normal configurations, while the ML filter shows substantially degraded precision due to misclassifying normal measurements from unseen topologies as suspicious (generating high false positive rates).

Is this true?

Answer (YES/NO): NO